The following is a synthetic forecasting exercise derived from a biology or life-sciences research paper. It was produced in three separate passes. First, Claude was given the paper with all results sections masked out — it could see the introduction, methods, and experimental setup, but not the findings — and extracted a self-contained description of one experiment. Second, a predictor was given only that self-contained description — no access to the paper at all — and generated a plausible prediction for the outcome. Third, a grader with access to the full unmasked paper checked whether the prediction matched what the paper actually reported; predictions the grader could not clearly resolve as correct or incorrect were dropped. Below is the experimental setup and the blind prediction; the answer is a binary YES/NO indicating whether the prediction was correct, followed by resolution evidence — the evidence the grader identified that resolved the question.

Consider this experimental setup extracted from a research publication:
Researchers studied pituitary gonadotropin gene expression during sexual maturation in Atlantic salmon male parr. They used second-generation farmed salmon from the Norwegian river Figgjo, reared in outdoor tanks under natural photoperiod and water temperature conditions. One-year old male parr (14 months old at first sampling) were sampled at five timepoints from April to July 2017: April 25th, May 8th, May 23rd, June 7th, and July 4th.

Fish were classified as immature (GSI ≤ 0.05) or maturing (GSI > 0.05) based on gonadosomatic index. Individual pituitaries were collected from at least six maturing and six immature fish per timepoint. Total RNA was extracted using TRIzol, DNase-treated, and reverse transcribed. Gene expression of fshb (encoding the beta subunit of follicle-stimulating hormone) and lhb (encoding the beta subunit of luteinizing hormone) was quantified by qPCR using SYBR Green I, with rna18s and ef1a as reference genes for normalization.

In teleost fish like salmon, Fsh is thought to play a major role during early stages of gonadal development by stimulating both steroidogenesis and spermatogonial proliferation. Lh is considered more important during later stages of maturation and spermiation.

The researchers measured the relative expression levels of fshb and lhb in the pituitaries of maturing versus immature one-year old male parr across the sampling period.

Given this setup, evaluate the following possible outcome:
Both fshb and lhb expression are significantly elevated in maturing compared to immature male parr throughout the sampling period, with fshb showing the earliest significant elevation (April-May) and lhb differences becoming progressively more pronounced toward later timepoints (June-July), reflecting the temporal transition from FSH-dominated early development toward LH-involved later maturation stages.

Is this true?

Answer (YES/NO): NO